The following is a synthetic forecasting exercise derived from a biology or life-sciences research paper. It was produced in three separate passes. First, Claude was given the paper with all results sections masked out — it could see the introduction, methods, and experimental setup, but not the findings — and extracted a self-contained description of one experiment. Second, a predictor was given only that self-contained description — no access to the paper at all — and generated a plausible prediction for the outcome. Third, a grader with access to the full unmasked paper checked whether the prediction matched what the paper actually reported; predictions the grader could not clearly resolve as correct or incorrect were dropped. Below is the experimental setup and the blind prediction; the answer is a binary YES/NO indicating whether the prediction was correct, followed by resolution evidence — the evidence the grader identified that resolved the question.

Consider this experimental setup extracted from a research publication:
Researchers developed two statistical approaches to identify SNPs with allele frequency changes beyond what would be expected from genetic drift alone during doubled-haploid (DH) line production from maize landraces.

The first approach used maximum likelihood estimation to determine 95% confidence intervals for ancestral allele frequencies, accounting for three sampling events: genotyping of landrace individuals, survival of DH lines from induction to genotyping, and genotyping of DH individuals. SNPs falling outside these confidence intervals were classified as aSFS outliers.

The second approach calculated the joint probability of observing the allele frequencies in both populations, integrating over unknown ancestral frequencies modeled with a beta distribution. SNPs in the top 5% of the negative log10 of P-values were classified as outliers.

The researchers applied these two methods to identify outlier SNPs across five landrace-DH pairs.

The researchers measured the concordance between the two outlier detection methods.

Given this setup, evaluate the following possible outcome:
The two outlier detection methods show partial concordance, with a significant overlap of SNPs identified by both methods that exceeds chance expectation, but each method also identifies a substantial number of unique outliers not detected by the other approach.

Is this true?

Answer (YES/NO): NO